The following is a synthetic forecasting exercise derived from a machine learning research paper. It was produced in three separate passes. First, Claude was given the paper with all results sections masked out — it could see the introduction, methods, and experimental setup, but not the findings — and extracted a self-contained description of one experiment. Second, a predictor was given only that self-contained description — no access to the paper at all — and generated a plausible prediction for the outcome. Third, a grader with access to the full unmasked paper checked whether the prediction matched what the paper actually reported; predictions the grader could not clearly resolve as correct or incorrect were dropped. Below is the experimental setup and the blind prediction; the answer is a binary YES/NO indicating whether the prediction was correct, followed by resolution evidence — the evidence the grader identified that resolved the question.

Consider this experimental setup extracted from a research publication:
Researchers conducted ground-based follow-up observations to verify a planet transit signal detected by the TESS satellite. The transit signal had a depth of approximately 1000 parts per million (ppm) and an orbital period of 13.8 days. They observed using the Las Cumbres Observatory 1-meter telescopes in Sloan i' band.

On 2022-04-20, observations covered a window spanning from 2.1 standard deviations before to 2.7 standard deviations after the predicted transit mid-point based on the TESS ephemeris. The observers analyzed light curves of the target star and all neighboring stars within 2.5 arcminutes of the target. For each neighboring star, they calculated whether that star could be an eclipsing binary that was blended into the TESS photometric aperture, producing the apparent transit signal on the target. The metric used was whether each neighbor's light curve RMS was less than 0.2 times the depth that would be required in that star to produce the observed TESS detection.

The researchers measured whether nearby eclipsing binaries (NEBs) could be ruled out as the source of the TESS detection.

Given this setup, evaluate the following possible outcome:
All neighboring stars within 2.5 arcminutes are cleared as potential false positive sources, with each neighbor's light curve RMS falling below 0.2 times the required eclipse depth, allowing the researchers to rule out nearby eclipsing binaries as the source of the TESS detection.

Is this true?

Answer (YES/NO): YES